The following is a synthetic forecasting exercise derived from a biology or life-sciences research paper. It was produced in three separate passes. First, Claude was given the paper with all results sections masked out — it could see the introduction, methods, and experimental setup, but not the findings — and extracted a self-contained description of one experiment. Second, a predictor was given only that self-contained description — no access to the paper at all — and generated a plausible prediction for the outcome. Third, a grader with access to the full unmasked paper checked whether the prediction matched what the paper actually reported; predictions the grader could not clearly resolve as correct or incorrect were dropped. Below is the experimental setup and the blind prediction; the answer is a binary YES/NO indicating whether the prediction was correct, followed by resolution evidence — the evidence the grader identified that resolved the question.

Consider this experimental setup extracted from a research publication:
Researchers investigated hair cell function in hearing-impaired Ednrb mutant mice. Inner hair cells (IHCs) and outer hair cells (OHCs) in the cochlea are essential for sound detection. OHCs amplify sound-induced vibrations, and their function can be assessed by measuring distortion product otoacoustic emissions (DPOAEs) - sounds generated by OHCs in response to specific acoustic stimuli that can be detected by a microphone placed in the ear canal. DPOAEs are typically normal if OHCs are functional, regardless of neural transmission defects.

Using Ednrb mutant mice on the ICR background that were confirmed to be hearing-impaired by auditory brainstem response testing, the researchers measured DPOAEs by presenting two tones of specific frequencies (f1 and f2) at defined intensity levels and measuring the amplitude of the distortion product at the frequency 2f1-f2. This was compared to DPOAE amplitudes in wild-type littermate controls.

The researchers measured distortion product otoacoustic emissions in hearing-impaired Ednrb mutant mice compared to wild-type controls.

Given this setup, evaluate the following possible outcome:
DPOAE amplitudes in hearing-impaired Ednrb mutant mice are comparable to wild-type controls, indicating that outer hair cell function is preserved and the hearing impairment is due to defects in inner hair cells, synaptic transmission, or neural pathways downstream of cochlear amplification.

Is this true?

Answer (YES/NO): YES